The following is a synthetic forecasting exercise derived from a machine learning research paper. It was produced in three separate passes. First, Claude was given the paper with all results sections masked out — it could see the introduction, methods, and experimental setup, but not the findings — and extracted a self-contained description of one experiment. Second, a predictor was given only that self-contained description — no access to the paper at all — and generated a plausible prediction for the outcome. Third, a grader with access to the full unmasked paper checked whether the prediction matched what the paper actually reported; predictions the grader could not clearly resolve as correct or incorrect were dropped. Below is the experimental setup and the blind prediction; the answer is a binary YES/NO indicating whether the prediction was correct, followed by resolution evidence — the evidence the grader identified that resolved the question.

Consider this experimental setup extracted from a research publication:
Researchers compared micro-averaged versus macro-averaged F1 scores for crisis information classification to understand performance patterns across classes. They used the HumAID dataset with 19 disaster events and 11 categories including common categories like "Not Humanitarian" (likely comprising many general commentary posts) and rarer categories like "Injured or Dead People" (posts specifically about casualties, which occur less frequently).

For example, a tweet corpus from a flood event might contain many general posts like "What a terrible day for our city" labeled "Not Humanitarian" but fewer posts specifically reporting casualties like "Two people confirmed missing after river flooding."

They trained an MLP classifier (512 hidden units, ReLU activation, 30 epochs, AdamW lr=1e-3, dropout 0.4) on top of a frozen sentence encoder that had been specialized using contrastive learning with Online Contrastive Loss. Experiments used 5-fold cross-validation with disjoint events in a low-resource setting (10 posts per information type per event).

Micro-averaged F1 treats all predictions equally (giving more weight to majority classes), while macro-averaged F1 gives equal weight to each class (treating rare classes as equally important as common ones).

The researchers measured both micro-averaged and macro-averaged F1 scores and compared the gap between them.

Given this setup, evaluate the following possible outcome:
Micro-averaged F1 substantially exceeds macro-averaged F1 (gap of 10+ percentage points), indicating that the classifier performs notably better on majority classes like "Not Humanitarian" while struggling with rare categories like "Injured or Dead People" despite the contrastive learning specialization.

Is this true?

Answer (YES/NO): NO